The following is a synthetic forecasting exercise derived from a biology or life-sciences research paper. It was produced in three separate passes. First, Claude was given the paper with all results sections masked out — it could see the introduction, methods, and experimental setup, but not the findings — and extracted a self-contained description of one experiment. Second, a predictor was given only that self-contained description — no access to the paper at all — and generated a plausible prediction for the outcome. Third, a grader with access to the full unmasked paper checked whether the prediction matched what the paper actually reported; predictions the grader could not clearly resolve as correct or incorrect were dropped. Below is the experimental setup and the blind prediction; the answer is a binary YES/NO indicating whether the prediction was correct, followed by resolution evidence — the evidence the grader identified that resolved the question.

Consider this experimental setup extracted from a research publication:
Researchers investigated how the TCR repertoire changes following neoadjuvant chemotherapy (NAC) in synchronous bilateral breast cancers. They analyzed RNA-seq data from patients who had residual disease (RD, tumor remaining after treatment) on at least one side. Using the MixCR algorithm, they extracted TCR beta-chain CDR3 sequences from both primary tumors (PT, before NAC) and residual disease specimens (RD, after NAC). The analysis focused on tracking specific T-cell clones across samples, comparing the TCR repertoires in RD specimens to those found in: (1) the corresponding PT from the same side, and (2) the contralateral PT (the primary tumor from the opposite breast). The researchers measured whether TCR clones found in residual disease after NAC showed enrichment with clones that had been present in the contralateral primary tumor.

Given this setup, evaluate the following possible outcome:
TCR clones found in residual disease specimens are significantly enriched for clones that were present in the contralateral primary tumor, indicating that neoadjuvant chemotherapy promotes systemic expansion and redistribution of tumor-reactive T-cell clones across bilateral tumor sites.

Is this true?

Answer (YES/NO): YES